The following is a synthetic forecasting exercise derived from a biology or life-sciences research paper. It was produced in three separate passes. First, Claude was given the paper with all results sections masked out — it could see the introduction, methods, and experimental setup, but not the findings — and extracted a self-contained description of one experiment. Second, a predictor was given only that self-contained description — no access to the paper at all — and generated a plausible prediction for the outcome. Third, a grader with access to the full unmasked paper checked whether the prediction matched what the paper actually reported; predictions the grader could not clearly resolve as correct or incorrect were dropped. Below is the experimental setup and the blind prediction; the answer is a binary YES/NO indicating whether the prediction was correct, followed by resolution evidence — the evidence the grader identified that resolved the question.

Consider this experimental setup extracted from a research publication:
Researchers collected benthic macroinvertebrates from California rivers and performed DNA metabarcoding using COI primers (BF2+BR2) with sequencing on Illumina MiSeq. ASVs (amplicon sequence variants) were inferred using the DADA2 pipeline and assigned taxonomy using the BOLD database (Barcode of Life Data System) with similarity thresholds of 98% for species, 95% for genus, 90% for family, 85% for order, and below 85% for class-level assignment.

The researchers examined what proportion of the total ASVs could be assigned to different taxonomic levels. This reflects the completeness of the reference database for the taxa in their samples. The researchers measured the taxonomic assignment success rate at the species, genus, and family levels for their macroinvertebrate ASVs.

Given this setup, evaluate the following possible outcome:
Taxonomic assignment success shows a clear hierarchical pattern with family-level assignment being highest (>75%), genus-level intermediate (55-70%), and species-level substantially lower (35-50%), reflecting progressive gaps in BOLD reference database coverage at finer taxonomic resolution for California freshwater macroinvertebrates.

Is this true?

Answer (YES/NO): NO